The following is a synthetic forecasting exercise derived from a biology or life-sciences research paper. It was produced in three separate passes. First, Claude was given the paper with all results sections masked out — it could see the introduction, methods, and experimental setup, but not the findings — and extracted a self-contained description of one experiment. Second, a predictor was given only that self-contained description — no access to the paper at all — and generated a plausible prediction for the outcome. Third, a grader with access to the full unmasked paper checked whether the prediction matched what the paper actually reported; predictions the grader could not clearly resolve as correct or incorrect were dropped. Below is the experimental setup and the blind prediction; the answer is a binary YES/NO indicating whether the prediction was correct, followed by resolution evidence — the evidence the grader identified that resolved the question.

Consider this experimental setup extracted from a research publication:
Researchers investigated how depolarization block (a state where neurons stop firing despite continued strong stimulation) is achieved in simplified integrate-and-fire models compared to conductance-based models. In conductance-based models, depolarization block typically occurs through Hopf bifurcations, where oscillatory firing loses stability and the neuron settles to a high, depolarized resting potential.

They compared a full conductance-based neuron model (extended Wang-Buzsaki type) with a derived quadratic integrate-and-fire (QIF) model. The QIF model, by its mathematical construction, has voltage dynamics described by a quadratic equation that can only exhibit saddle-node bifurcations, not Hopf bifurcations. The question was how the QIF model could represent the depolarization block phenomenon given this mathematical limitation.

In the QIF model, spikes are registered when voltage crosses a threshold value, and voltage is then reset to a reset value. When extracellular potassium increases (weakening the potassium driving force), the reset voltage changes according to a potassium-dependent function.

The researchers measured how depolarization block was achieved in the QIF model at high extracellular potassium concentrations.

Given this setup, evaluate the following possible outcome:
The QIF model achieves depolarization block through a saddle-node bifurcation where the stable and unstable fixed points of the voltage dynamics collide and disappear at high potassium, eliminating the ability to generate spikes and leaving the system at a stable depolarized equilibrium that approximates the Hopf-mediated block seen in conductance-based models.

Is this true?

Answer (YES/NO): NO